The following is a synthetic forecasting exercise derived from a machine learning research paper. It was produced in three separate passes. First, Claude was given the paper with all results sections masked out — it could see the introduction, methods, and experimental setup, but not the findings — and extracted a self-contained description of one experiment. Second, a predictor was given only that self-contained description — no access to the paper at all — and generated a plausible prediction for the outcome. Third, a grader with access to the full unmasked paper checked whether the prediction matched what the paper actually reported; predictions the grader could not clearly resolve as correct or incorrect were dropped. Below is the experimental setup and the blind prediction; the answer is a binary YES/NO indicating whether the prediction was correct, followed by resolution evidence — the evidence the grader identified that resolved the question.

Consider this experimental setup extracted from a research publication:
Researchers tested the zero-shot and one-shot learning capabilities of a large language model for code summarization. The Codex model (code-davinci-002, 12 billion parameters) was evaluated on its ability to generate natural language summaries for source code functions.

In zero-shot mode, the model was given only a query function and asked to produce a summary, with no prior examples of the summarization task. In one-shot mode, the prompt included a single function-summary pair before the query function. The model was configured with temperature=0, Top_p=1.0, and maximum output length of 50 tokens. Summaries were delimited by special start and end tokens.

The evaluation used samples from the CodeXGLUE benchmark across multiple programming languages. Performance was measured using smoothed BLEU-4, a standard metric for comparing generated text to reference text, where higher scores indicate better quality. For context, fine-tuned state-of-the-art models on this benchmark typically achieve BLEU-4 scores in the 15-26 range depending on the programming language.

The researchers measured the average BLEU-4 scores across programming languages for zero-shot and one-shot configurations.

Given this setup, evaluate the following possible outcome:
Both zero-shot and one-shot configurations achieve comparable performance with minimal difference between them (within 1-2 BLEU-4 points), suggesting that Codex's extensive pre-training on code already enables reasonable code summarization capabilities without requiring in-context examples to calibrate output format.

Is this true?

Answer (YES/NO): NO